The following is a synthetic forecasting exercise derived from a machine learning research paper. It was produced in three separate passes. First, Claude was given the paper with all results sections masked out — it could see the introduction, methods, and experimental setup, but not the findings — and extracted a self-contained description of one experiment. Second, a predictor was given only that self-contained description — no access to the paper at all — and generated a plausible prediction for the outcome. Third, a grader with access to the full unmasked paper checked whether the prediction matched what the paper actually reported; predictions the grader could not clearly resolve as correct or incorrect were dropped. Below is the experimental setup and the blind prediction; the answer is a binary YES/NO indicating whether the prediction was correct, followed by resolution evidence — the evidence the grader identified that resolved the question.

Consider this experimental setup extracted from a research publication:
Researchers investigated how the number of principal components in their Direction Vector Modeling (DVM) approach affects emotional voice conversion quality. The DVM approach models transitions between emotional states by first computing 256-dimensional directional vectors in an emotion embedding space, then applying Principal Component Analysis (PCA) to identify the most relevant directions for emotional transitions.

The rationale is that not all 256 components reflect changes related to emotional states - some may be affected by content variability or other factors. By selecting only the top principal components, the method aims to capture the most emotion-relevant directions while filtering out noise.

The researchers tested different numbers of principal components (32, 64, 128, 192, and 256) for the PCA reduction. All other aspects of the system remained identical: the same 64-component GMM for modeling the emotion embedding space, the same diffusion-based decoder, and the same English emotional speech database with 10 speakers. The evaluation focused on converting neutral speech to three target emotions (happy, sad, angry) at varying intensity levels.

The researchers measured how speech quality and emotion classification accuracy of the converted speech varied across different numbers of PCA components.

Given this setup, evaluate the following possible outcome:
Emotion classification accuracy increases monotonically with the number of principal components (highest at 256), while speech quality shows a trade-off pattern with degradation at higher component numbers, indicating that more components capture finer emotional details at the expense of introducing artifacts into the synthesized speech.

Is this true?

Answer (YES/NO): NO